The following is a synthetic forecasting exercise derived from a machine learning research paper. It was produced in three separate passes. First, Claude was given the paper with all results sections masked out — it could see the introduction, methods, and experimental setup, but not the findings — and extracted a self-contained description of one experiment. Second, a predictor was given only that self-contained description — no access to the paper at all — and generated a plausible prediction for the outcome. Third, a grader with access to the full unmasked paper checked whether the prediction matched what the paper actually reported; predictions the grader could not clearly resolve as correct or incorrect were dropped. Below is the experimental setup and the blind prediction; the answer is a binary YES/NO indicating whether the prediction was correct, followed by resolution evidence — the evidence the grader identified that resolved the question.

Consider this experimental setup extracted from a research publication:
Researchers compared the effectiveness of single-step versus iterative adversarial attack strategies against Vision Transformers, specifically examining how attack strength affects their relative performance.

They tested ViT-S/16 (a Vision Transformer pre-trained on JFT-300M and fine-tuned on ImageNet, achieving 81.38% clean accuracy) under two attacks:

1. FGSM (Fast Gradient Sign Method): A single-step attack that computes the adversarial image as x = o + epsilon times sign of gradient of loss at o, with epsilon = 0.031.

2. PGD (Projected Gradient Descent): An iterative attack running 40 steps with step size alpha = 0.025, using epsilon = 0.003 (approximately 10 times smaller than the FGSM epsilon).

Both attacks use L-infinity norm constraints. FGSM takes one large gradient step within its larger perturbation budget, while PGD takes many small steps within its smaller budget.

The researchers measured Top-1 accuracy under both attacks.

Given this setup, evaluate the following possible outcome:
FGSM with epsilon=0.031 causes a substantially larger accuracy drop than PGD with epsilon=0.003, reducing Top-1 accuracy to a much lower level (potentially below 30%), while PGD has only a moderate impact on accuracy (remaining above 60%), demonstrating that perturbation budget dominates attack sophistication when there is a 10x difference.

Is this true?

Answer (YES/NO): NO